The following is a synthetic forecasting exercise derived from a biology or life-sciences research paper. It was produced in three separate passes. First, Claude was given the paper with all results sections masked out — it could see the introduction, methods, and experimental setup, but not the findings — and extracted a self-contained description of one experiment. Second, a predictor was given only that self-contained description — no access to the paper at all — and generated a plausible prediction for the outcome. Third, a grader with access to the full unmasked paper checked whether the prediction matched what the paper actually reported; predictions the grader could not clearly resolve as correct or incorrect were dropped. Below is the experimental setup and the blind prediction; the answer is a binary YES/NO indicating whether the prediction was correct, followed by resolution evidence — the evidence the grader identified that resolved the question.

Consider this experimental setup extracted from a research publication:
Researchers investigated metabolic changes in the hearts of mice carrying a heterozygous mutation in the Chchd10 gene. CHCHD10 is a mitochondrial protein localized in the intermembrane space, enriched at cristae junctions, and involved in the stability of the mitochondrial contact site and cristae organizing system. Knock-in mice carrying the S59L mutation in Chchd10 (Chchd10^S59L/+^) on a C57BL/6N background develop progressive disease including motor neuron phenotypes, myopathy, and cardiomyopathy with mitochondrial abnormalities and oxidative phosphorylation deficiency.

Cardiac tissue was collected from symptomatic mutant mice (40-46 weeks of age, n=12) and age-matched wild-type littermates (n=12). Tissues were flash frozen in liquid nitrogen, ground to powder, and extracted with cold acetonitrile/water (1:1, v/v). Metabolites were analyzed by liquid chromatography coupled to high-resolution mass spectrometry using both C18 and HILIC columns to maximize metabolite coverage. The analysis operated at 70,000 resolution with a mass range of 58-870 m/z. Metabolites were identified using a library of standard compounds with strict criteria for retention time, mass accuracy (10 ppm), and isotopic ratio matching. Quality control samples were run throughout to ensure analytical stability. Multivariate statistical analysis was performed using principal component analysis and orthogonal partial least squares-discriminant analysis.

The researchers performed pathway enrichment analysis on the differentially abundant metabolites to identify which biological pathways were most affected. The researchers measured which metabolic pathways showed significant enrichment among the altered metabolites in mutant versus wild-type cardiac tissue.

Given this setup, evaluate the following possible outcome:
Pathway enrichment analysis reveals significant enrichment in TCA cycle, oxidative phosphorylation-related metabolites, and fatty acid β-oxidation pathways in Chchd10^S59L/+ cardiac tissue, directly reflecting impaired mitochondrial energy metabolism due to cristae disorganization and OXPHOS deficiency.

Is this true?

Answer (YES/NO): YES